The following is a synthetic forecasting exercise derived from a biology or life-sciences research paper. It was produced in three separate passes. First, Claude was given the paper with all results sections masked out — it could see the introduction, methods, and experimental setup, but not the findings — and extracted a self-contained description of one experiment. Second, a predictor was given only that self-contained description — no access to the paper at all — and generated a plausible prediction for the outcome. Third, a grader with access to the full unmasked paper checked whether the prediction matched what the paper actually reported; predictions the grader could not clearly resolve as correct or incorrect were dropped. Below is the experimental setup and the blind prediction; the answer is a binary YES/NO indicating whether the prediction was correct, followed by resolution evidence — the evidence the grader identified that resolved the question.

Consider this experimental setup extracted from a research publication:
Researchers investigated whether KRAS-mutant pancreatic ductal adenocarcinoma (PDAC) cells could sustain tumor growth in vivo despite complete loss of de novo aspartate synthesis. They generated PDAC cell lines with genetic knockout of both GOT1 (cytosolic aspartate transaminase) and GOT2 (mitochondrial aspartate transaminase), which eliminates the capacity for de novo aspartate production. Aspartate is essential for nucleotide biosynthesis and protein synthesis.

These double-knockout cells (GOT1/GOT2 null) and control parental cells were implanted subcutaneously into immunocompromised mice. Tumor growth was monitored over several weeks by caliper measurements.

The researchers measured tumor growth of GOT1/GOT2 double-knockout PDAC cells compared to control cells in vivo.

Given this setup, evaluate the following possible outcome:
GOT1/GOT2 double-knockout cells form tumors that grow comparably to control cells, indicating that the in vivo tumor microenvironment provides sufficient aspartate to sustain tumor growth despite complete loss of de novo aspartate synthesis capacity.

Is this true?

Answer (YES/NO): NO